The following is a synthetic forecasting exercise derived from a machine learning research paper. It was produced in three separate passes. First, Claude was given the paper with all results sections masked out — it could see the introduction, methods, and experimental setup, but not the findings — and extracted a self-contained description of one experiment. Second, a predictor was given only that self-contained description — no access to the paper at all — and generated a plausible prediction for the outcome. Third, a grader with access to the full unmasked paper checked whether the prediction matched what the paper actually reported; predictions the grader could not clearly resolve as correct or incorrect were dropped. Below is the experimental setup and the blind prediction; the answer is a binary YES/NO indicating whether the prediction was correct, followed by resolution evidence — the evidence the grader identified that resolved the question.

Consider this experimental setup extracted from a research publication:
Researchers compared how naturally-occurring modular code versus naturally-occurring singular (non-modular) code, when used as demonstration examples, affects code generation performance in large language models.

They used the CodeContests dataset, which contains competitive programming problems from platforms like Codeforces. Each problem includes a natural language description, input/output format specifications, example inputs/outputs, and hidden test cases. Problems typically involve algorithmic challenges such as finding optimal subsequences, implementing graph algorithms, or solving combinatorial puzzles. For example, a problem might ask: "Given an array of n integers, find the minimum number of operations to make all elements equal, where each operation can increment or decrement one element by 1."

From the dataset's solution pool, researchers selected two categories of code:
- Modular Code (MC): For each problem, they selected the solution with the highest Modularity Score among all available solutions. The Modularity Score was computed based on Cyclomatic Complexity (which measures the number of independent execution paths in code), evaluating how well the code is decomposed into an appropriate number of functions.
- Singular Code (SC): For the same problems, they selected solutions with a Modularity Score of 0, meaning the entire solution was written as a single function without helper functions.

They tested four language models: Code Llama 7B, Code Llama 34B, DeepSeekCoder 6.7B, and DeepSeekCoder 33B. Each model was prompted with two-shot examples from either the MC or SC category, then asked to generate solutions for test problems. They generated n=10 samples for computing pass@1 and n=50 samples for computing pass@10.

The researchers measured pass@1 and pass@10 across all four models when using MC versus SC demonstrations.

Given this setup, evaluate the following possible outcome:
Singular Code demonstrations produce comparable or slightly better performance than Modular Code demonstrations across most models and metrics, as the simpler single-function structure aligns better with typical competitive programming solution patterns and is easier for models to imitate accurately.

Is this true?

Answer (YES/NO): NO